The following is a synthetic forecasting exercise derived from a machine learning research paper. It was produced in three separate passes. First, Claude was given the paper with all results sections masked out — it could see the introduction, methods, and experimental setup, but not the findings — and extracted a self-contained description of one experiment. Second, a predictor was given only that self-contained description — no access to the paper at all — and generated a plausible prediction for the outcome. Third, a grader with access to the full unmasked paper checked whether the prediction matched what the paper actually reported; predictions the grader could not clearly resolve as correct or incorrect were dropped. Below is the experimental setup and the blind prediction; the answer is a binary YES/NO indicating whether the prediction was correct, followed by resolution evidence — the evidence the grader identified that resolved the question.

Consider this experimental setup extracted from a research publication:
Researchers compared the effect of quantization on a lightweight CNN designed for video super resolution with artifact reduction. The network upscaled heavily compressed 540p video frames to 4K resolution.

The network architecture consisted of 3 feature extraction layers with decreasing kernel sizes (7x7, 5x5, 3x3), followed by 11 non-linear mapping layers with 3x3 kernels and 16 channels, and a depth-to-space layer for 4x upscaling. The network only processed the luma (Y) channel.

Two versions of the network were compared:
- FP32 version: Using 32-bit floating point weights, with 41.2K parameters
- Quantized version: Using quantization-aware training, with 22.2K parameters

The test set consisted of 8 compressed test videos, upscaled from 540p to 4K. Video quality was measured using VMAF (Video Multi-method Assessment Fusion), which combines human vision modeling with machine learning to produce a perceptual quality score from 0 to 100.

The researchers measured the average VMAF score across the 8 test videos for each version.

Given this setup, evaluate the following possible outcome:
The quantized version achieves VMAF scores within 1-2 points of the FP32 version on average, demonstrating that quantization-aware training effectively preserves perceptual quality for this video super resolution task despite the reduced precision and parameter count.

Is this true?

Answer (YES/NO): YES